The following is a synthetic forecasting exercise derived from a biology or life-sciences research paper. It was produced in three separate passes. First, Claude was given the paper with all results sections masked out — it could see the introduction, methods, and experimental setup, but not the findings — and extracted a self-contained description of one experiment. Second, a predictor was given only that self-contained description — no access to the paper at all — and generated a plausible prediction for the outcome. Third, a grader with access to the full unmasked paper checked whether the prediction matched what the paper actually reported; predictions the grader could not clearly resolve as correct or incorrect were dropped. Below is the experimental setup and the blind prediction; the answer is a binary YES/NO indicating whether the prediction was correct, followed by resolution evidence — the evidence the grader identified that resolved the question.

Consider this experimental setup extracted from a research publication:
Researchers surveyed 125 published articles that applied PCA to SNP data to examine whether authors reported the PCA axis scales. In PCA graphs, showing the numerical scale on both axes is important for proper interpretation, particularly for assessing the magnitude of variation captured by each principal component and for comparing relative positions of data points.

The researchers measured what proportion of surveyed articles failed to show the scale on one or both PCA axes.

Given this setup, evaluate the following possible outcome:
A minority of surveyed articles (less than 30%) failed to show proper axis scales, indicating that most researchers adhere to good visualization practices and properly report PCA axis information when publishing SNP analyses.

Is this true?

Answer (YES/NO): YES